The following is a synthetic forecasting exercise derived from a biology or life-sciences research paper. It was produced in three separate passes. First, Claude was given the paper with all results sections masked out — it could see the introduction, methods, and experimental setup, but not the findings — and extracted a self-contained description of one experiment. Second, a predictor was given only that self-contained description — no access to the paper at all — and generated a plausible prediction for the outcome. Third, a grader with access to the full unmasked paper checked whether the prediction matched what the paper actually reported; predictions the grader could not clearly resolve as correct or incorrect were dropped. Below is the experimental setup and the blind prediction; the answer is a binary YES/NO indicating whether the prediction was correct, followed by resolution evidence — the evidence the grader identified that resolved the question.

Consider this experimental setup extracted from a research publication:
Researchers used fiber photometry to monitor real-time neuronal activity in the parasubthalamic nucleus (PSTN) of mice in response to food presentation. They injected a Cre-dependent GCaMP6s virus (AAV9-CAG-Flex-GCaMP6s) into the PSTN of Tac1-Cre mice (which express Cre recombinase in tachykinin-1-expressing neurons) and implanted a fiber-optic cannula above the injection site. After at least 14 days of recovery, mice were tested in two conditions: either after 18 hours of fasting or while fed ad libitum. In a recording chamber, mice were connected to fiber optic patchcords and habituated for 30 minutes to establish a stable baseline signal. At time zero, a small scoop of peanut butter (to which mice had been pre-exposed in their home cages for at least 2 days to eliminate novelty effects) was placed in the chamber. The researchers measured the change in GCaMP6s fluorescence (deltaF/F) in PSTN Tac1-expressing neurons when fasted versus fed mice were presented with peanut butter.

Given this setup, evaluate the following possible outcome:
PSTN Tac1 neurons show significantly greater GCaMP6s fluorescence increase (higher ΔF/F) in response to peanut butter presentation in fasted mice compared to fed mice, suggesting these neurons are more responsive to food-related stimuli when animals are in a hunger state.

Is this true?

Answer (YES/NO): YES